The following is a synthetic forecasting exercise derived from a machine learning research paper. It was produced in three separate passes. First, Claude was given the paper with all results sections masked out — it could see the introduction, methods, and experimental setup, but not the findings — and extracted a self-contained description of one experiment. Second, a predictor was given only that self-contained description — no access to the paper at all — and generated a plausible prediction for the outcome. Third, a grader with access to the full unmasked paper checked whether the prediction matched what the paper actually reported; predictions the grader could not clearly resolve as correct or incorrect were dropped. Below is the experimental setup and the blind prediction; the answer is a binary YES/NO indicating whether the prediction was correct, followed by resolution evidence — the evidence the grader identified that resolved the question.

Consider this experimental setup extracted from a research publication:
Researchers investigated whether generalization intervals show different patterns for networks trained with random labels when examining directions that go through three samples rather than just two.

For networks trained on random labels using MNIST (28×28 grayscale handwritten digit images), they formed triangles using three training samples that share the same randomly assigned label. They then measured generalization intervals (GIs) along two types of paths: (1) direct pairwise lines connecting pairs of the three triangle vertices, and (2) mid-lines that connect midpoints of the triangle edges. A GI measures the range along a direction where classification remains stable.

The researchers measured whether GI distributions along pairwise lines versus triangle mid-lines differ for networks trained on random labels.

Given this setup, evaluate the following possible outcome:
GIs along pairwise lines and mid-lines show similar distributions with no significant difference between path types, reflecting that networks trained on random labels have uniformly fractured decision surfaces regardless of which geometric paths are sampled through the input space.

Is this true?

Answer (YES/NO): NO